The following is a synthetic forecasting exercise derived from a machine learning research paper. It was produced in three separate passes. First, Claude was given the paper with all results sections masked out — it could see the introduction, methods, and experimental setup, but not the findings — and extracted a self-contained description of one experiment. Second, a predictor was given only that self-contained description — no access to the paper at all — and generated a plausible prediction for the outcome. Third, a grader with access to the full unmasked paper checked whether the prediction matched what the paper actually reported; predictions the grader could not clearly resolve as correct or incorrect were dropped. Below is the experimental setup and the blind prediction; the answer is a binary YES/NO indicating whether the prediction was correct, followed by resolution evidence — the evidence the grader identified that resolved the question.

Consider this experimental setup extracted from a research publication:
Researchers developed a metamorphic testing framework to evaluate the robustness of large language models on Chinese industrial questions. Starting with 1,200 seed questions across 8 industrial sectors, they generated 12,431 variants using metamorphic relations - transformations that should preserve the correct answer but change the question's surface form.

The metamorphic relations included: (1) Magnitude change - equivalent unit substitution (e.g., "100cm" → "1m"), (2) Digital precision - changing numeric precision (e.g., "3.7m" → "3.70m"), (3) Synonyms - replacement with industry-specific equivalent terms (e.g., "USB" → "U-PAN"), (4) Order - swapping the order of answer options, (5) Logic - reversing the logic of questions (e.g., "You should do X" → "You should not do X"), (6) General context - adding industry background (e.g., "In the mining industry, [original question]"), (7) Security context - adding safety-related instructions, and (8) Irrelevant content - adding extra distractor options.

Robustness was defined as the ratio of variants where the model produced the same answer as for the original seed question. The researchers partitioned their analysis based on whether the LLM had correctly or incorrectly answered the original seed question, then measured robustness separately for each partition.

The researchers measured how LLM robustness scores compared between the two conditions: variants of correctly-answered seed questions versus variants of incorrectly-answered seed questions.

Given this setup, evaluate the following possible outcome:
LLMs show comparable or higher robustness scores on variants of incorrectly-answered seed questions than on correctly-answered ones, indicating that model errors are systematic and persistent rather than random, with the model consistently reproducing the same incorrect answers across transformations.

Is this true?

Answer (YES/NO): NO